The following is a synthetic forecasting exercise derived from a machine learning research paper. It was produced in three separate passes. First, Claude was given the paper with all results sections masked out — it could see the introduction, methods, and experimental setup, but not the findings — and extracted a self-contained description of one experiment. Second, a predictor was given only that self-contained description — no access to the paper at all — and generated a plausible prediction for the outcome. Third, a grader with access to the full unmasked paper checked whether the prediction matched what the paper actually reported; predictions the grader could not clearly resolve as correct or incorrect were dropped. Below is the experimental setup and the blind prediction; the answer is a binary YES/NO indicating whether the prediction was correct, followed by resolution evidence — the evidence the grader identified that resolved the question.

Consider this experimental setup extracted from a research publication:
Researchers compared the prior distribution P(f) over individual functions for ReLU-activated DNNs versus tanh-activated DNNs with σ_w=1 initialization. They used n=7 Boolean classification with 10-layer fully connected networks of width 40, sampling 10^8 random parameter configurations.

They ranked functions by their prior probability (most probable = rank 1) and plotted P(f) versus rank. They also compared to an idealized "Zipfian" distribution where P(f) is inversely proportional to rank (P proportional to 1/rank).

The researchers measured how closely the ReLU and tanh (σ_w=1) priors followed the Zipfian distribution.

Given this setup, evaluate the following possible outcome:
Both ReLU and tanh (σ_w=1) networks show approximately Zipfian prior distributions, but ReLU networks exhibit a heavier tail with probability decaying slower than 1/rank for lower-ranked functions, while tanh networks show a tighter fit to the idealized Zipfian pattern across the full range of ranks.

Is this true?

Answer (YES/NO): NO